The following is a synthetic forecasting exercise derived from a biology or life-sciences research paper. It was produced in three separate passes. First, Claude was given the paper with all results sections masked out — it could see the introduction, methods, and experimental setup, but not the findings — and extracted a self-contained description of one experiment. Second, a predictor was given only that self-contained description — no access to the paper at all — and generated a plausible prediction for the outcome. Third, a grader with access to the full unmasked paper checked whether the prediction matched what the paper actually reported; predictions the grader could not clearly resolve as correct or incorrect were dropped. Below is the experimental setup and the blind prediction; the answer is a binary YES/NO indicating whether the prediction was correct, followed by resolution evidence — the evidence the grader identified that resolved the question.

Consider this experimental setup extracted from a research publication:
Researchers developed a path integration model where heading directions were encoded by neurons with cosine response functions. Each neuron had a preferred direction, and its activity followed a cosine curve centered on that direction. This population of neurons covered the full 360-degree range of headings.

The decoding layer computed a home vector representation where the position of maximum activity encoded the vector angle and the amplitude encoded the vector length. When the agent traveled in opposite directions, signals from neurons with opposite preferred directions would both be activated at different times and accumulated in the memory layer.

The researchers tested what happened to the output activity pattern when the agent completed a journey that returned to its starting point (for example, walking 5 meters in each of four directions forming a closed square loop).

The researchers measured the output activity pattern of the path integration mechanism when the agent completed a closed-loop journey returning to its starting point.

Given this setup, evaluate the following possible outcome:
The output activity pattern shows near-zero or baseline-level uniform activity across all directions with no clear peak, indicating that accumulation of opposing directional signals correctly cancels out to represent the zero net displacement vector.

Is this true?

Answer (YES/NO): YES